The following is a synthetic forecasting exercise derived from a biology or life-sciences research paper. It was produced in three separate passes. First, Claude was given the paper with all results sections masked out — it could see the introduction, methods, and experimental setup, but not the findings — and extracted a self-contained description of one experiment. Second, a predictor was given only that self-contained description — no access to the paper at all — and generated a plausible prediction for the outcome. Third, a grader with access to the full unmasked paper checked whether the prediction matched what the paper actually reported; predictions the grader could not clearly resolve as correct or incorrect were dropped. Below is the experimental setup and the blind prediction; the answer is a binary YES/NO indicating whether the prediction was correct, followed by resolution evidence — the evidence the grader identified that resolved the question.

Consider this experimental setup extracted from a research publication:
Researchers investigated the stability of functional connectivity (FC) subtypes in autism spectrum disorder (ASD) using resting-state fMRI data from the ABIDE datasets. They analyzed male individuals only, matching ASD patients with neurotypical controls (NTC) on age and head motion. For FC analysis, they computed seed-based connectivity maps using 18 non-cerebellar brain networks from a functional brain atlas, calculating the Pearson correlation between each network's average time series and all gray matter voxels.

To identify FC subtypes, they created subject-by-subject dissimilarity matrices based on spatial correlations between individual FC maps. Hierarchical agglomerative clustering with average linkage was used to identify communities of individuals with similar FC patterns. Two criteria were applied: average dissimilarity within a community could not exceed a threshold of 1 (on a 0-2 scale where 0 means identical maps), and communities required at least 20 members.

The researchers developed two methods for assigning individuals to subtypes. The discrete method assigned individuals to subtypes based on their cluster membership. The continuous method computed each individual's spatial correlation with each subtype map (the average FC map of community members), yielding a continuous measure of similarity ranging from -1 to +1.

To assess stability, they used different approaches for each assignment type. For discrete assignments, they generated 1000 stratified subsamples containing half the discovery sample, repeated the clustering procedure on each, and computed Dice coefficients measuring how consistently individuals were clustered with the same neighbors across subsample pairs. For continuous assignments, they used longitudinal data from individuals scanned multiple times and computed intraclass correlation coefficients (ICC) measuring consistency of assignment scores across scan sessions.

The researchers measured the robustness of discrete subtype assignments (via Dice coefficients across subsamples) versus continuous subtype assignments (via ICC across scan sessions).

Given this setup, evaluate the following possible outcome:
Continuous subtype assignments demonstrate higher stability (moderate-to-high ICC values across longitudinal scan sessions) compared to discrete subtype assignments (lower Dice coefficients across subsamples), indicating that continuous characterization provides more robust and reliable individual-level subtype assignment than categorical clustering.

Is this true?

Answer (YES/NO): YES